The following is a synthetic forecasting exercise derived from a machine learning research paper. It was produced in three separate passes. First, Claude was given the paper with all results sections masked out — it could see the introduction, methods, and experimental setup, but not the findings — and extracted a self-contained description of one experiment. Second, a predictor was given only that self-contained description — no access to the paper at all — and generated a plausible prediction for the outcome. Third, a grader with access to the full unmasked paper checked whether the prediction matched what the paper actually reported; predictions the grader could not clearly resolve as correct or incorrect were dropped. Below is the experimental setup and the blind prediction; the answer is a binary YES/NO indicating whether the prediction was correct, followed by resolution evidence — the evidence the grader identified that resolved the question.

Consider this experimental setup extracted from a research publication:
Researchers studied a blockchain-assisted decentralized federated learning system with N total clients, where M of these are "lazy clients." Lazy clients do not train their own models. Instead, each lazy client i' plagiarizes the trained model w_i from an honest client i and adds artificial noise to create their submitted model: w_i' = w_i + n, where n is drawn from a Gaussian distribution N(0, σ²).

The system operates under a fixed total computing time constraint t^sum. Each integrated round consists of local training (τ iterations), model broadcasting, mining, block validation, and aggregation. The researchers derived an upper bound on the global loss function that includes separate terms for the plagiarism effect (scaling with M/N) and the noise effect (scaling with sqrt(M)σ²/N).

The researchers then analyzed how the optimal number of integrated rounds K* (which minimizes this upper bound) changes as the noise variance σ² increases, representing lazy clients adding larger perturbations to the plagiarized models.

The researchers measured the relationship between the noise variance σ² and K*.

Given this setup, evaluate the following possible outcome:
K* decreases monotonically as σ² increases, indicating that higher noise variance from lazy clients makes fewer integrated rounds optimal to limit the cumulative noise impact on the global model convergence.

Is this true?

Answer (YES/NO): YES